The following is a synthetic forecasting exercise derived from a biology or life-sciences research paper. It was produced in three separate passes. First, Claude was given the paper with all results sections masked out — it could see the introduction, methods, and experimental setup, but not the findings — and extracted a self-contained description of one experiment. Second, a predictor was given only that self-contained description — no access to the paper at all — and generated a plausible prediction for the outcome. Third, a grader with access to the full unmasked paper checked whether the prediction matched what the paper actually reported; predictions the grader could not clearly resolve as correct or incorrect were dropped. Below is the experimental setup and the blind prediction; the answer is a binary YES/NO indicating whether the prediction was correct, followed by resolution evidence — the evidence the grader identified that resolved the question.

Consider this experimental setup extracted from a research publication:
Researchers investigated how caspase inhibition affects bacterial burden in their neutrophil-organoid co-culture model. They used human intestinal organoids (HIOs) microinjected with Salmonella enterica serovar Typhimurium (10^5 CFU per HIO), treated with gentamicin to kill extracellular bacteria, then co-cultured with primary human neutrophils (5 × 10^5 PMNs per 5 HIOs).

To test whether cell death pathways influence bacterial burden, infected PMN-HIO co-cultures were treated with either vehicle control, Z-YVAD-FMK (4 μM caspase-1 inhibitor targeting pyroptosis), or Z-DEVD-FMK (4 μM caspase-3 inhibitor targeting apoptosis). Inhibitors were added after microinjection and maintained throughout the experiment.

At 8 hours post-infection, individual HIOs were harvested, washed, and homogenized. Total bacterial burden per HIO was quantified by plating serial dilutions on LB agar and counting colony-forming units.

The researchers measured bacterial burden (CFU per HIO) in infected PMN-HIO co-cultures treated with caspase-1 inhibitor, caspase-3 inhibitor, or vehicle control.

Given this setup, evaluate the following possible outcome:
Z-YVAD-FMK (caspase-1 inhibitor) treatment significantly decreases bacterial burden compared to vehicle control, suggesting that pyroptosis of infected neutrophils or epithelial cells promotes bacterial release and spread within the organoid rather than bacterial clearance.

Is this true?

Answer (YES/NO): NO